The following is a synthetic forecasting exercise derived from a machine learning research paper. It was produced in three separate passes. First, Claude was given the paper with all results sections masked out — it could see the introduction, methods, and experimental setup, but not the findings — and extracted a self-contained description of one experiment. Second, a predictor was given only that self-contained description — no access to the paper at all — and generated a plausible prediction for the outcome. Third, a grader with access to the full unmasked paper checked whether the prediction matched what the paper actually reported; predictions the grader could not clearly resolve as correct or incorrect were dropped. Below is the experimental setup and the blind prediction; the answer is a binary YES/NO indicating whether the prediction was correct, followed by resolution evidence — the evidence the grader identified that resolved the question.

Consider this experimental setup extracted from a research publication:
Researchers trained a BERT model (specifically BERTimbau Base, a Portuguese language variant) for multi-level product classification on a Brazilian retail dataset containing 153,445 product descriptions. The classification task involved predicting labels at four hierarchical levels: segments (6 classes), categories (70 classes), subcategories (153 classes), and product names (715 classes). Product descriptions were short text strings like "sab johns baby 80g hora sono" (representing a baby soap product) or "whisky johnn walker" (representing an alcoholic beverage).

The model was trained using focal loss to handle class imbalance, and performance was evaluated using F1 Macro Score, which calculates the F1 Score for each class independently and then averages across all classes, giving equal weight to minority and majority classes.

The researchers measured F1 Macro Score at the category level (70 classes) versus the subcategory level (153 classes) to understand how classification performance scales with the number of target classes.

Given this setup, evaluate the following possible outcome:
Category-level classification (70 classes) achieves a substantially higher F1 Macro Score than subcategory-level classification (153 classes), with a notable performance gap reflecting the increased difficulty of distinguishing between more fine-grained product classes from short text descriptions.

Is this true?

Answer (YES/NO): NO